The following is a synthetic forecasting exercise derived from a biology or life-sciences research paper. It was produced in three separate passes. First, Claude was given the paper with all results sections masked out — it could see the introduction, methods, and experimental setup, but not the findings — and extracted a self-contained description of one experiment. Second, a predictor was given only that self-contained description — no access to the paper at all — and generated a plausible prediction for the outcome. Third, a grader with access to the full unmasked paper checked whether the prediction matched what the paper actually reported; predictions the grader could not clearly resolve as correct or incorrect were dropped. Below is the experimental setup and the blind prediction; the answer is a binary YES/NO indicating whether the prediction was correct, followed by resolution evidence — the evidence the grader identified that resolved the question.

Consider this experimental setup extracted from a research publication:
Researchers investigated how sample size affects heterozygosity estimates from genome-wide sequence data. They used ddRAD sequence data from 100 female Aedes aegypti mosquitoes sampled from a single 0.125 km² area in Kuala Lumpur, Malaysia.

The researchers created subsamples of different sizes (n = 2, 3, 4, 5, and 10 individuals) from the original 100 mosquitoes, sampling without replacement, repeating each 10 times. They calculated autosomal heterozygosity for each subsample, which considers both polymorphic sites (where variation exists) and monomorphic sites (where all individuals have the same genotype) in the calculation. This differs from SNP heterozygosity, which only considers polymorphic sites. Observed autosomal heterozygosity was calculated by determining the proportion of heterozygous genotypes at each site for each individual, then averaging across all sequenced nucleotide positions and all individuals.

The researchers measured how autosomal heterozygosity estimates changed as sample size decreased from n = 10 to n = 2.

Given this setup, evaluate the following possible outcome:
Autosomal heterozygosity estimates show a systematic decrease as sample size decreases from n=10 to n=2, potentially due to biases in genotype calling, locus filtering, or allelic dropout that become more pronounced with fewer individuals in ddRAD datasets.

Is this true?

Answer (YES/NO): NO